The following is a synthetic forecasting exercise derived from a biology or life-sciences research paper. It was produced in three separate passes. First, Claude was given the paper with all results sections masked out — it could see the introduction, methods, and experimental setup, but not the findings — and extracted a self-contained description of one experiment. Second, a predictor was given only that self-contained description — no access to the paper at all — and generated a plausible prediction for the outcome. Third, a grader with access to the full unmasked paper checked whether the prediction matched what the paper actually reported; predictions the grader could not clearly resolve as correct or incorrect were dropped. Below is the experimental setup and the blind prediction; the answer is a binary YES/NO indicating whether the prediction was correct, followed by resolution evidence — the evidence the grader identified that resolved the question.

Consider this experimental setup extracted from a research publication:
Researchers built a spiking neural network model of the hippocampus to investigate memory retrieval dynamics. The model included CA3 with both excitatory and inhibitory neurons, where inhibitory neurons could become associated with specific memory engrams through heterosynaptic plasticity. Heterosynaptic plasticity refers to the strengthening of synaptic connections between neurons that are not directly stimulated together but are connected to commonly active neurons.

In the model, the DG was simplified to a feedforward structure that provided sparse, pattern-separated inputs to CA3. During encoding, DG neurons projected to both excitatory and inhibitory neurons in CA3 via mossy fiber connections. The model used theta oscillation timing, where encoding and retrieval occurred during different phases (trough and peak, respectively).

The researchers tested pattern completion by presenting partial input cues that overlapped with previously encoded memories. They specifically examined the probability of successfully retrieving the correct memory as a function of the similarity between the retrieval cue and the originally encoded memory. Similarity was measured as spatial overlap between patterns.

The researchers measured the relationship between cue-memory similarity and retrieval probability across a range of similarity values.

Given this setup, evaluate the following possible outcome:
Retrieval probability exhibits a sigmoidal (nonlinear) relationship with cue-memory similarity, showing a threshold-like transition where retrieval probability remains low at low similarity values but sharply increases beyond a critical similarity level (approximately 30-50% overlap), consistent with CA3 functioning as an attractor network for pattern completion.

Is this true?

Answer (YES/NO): NO